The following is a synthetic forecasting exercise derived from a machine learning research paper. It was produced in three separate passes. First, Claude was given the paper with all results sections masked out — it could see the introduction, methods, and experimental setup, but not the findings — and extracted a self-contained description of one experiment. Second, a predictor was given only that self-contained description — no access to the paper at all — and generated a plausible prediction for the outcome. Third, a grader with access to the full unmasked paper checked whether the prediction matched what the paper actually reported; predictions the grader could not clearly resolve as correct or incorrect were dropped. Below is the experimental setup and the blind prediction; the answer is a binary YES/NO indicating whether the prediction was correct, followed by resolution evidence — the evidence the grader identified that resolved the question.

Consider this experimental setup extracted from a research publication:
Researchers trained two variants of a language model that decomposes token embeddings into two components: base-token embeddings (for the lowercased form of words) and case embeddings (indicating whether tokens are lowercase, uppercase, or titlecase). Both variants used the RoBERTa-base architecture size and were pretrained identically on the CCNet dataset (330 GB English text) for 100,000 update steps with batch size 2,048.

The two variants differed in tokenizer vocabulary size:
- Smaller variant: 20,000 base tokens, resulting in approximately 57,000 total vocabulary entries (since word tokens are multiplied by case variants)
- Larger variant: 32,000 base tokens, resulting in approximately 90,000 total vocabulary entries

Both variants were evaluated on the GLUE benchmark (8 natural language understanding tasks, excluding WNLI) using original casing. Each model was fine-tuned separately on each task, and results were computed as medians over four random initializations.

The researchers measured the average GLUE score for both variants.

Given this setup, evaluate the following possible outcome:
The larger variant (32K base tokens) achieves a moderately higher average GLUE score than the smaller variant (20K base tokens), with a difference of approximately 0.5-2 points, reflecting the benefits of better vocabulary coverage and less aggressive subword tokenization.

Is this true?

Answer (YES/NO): NO